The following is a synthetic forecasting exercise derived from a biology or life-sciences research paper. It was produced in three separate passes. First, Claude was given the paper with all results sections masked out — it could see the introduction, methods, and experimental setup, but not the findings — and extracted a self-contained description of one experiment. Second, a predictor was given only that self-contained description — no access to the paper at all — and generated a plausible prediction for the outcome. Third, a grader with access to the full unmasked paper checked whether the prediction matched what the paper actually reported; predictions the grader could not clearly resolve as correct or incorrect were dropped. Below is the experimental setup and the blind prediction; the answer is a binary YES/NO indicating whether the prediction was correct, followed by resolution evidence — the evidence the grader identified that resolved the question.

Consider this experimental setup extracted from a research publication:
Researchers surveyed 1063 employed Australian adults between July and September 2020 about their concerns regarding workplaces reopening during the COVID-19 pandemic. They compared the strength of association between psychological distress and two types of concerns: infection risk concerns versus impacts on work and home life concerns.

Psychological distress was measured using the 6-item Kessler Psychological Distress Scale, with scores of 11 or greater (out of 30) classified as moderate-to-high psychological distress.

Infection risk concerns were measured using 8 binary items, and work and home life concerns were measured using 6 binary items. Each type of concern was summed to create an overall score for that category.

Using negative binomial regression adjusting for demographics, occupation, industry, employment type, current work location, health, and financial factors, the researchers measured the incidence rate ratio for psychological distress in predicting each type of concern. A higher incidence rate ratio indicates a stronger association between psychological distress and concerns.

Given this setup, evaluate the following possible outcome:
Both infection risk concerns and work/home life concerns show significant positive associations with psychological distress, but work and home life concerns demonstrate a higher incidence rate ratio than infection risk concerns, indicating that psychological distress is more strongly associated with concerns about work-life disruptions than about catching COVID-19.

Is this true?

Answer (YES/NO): YES